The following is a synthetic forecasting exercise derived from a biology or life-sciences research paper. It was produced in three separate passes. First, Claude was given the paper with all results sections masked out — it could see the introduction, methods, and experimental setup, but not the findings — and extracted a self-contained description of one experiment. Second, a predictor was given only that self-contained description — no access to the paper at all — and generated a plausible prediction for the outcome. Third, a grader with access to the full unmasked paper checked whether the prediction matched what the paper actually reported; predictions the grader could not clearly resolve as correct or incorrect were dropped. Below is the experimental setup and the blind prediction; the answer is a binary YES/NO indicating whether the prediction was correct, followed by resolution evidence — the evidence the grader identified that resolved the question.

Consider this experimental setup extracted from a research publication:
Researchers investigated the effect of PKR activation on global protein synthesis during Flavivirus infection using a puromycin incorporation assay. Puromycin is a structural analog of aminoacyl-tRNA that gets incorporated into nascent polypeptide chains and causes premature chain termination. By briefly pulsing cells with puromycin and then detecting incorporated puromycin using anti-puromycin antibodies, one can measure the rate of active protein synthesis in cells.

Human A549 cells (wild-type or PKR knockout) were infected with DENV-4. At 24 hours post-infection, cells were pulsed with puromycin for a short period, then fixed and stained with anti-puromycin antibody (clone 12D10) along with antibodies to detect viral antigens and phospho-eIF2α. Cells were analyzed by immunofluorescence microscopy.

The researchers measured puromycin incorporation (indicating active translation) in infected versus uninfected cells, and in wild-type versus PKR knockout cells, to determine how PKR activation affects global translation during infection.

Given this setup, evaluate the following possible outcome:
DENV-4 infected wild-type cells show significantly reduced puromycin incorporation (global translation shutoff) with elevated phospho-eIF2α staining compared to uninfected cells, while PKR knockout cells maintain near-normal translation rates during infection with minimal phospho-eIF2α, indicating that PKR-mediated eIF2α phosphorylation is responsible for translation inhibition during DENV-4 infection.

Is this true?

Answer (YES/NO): YES